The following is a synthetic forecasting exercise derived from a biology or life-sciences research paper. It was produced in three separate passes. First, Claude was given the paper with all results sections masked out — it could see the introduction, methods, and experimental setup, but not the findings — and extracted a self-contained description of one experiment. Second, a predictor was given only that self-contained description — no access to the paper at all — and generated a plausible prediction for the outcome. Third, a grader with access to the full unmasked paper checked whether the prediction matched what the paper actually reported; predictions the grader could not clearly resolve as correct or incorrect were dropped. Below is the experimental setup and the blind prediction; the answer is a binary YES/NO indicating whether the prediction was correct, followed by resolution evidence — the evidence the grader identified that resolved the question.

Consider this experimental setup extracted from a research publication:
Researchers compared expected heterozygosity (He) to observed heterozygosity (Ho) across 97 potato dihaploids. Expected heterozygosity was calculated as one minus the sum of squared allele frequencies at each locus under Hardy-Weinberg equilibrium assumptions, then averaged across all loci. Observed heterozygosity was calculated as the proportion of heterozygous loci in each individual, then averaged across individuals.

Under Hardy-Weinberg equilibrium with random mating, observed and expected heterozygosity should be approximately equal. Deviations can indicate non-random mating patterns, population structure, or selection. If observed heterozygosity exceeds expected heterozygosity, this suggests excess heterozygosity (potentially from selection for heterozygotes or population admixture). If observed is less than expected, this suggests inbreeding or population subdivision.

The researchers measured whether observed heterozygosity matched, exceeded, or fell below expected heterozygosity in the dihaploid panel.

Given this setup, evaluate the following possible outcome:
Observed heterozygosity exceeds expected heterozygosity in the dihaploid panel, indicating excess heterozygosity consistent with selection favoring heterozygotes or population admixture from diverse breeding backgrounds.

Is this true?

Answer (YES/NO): YES